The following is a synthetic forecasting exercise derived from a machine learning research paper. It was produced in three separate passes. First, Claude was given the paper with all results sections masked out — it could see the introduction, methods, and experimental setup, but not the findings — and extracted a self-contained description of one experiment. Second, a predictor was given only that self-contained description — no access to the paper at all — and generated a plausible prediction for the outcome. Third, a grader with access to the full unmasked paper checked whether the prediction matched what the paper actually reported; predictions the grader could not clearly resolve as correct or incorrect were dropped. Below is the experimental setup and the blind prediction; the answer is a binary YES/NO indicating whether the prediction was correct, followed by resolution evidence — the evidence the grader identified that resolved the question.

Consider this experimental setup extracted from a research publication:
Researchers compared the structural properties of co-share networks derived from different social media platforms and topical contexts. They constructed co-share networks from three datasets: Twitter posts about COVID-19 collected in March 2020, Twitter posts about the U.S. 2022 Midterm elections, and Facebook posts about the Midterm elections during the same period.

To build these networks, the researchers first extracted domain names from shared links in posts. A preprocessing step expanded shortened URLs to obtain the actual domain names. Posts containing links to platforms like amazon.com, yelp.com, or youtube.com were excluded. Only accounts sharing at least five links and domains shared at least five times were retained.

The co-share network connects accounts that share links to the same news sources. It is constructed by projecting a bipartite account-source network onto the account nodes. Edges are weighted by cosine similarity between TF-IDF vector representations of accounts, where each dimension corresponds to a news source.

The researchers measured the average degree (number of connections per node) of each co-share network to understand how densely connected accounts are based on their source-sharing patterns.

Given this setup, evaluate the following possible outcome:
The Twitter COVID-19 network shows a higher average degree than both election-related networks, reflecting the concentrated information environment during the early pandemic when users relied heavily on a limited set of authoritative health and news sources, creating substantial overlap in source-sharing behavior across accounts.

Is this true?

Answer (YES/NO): YES